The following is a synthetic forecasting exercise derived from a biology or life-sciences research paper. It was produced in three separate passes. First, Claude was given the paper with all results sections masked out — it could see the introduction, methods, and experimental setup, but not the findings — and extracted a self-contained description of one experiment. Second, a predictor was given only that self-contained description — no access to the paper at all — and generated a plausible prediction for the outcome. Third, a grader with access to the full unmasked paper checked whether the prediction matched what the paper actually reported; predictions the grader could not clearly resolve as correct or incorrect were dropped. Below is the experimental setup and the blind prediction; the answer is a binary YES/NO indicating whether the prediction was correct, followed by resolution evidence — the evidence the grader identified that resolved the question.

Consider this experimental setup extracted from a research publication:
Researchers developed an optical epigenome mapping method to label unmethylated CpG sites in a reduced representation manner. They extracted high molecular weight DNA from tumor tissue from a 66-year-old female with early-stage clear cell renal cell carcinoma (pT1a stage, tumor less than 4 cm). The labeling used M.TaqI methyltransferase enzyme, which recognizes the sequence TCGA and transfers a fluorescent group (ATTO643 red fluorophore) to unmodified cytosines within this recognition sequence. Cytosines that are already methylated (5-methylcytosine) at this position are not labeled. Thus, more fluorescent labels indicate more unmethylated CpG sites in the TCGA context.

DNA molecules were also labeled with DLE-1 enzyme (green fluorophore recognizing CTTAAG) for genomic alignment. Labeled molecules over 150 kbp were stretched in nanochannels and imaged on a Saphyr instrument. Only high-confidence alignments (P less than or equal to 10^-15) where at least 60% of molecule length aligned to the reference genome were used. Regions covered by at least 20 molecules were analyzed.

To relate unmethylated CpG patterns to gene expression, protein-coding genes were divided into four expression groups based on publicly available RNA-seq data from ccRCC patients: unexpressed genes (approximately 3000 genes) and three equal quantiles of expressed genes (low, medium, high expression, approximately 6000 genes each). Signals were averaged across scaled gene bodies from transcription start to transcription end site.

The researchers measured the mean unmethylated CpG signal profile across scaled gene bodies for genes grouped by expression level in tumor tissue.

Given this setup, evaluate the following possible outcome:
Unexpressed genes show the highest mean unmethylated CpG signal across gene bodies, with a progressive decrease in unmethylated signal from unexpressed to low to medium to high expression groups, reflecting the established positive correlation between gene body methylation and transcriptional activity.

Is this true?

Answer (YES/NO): NO